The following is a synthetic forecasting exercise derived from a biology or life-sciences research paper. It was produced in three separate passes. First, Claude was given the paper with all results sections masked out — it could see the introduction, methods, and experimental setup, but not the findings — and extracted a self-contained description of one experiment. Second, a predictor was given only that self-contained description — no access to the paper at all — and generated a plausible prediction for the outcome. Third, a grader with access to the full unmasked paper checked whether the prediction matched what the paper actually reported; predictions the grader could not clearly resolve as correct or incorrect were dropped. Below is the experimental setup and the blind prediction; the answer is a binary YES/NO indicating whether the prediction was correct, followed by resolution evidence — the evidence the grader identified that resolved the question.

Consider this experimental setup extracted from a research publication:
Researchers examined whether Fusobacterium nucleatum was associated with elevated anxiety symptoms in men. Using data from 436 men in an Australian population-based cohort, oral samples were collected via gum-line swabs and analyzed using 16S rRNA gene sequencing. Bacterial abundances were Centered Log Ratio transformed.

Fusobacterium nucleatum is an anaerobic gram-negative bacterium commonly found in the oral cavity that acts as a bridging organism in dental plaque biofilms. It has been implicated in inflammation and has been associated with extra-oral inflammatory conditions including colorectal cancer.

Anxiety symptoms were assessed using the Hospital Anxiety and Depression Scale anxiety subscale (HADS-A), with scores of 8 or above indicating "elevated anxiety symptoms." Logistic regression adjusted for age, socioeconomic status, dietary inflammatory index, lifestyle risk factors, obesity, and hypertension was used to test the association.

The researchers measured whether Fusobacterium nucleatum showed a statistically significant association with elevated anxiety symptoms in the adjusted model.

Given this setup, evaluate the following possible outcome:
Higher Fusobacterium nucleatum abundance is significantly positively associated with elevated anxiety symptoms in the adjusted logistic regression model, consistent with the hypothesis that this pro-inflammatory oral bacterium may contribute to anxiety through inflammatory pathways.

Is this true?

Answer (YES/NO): NO